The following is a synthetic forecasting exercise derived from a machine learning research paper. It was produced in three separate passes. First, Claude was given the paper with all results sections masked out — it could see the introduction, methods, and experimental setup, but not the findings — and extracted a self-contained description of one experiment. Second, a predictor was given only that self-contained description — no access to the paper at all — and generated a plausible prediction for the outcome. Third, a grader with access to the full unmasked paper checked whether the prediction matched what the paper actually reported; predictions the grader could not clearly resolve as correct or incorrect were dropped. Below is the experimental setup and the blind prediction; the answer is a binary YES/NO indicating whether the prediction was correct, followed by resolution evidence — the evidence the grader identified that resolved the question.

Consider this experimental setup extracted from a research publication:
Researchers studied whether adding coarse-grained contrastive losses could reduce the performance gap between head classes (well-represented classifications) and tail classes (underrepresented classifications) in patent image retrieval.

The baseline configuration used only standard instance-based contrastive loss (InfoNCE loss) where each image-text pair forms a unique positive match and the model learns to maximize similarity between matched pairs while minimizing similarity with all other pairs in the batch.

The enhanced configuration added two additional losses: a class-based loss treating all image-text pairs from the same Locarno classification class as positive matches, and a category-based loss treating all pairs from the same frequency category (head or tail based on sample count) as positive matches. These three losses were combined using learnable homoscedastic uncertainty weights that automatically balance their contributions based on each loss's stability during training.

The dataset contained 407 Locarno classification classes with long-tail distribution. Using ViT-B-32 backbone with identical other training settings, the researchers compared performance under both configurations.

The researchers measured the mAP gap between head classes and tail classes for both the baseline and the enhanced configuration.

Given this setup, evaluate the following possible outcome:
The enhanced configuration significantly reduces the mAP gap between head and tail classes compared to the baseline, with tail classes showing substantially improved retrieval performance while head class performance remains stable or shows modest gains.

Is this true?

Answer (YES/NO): NO